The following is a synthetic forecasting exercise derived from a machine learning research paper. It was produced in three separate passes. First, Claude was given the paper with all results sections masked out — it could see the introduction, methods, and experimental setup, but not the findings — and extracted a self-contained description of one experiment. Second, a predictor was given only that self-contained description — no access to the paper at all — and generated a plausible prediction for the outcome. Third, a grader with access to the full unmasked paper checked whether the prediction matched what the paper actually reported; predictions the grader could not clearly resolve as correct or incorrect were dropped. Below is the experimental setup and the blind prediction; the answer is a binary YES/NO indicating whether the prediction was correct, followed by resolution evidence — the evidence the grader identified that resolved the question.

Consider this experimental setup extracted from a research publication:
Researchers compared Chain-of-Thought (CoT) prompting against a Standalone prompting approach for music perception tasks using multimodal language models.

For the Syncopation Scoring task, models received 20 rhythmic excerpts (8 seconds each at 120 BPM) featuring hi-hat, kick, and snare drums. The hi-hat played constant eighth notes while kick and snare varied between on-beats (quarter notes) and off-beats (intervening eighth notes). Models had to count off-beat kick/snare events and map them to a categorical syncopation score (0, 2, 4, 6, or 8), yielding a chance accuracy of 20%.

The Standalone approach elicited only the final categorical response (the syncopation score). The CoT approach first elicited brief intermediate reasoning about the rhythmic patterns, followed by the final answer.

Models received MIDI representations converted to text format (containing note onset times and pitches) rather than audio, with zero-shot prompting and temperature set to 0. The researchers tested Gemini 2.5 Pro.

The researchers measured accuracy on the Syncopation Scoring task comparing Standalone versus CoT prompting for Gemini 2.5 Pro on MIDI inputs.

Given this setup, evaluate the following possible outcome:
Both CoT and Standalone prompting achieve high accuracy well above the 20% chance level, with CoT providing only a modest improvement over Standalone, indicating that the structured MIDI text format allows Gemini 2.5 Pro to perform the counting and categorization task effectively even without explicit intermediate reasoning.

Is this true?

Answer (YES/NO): YES